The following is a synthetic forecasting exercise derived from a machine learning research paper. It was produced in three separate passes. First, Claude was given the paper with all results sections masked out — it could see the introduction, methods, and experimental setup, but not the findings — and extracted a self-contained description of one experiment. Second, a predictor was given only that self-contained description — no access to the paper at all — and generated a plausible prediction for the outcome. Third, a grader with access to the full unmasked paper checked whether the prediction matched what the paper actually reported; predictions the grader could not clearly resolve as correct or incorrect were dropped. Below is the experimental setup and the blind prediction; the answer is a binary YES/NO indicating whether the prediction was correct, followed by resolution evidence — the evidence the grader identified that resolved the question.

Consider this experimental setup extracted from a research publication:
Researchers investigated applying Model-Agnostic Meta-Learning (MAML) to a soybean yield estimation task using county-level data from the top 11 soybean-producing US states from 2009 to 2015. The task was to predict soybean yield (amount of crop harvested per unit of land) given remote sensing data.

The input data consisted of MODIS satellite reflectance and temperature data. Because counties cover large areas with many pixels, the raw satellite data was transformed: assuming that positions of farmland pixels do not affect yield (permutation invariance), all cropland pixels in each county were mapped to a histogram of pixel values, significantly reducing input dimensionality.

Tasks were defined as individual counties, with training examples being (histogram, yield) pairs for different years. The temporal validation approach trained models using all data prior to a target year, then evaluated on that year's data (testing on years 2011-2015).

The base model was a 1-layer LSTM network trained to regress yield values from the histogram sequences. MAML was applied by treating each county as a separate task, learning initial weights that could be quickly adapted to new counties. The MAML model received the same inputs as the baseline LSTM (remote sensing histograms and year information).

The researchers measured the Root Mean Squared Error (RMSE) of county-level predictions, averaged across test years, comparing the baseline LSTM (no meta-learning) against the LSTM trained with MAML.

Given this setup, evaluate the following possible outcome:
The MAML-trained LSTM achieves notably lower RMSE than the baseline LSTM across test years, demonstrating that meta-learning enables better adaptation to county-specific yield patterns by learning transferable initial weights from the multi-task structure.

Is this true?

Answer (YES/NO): NO